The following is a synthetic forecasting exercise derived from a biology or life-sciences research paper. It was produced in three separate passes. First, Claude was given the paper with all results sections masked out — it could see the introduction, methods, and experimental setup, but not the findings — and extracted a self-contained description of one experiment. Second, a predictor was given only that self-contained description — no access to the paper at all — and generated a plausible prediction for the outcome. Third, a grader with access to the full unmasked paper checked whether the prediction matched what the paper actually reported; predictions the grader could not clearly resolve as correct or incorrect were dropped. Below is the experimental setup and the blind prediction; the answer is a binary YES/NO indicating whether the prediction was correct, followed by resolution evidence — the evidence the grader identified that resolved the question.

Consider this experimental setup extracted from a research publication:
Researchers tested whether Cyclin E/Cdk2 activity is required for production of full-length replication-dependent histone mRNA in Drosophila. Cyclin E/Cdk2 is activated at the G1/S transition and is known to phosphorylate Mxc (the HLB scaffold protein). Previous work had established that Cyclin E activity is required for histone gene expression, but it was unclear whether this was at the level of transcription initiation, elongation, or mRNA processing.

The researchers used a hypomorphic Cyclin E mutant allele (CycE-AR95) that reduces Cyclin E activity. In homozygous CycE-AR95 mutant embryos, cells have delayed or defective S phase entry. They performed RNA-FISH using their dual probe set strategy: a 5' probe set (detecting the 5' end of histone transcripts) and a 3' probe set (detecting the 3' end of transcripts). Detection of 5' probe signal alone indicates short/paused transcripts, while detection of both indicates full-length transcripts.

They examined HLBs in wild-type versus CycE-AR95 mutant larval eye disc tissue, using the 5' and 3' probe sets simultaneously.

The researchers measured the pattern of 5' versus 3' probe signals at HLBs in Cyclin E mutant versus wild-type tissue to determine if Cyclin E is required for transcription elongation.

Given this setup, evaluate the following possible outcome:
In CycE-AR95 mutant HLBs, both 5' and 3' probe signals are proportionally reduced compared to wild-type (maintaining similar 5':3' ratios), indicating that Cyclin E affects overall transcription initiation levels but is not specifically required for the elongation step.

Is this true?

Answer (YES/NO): NO